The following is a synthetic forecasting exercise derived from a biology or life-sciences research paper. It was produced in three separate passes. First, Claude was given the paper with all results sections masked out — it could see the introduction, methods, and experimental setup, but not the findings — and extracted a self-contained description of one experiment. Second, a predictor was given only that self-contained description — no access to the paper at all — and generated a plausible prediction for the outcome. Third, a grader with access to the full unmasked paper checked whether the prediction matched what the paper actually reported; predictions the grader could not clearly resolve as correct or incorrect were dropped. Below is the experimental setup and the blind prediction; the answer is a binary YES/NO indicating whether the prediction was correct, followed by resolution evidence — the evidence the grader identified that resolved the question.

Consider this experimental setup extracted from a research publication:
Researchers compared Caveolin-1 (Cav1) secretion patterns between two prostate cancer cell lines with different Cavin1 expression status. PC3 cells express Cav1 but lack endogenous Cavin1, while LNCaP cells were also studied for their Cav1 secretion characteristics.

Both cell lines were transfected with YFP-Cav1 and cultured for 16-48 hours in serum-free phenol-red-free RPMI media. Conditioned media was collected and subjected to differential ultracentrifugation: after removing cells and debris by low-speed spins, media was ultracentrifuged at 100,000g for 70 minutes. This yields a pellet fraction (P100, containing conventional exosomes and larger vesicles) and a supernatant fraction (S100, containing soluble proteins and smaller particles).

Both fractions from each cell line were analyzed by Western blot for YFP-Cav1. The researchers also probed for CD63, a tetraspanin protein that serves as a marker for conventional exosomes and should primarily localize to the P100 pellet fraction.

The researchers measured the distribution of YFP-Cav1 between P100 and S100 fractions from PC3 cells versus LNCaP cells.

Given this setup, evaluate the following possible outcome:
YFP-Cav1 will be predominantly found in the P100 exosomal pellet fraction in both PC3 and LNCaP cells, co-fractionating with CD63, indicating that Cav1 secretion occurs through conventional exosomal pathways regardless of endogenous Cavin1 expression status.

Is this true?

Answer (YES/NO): NO